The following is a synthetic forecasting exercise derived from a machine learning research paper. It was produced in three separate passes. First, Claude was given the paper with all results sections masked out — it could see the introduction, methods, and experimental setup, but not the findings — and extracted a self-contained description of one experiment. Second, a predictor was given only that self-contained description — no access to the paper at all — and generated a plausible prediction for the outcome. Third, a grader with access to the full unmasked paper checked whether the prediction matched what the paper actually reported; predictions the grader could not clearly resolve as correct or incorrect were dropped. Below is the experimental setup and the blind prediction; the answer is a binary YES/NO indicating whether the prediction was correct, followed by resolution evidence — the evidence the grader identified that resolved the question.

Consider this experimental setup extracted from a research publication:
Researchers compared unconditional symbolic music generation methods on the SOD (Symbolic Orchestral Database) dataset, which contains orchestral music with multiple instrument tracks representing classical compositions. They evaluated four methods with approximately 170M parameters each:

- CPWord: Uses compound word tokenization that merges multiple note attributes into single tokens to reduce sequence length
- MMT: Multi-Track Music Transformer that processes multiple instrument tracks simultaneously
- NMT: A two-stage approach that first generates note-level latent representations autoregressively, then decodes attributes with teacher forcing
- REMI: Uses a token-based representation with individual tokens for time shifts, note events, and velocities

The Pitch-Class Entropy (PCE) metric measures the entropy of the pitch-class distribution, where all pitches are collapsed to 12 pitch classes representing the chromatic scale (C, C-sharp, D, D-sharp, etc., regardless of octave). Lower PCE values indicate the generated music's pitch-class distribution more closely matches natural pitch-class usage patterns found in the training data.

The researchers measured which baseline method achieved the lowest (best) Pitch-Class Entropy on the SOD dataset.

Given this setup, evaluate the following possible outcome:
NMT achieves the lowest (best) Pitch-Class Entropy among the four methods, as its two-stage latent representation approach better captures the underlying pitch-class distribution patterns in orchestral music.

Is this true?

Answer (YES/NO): NO